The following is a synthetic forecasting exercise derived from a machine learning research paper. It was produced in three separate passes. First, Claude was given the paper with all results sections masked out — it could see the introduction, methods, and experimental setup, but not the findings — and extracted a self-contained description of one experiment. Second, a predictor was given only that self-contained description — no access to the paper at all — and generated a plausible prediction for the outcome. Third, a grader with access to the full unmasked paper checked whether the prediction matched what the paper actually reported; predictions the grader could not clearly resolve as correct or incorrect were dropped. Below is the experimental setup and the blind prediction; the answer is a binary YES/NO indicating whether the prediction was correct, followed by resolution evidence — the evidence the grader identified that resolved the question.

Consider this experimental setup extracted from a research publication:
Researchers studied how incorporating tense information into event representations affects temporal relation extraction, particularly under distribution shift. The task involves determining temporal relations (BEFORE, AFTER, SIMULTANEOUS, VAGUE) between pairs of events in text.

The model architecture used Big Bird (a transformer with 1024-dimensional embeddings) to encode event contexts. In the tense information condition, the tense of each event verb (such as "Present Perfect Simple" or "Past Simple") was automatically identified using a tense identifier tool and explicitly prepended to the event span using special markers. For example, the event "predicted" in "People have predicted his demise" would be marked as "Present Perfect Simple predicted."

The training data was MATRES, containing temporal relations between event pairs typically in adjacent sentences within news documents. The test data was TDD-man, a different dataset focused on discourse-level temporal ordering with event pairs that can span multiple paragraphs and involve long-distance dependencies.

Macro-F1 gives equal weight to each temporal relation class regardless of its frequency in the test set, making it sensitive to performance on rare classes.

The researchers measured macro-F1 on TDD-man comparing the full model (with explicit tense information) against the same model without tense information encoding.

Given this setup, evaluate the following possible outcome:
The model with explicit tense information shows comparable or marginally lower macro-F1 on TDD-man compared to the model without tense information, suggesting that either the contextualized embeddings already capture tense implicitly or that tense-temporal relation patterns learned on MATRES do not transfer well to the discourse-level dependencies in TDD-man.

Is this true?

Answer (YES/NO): NO